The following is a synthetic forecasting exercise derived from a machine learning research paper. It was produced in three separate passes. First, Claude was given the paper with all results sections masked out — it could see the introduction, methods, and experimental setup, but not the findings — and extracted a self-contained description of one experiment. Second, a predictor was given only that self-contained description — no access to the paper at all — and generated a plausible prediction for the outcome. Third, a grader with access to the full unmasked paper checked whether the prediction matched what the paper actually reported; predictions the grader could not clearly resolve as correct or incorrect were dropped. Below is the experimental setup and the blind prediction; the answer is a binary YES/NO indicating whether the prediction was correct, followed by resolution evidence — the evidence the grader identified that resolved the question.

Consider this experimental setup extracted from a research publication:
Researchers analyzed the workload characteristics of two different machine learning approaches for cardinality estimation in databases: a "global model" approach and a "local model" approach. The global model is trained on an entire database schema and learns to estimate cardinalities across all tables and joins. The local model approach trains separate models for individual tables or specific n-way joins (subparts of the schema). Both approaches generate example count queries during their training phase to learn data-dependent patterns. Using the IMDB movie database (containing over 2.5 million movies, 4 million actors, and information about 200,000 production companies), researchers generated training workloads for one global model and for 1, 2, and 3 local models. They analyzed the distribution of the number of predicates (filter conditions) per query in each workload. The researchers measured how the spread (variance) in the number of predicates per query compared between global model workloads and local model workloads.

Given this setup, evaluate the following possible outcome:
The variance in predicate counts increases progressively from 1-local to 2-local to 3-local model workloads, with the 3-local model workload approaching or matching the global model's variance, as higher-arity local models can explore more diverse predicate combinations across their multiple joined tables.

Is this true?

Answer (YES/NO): NO